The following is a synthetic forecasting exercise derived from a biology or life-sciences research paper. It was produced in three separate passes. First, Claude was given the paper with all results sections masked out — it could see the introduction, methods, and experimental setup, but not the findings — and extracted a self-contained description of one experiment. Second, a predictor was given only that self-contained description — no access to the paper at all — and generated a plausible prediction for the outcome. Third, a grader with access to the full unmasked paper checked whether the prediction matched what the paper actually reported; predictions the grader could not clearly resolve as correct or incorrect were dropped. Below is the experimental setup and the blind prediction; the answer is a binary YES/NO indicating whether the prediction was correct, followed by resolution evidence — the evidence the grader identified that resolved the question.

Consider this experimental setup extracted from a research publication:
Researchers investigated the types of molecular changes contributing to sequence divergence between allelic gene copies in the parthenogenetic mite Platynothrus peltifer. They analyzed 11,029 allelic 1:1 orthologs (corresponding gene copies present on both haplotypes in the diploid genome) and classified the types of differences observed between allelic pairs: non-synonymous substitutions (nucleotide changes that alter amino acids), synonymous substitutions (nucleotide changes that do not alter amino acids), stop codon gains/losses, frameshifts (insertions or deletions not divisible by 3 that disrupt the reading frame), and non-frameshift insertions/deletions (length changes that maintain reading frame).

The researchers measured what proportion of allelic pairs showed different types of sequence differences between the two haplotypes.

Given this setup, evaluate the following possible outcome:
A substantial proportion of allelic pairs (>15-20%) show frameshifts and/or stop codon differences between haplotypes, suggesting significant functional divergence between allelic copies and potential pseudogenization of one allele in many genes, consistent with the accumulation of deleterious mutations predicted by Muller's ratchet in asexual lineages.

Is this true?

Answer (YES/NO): NO